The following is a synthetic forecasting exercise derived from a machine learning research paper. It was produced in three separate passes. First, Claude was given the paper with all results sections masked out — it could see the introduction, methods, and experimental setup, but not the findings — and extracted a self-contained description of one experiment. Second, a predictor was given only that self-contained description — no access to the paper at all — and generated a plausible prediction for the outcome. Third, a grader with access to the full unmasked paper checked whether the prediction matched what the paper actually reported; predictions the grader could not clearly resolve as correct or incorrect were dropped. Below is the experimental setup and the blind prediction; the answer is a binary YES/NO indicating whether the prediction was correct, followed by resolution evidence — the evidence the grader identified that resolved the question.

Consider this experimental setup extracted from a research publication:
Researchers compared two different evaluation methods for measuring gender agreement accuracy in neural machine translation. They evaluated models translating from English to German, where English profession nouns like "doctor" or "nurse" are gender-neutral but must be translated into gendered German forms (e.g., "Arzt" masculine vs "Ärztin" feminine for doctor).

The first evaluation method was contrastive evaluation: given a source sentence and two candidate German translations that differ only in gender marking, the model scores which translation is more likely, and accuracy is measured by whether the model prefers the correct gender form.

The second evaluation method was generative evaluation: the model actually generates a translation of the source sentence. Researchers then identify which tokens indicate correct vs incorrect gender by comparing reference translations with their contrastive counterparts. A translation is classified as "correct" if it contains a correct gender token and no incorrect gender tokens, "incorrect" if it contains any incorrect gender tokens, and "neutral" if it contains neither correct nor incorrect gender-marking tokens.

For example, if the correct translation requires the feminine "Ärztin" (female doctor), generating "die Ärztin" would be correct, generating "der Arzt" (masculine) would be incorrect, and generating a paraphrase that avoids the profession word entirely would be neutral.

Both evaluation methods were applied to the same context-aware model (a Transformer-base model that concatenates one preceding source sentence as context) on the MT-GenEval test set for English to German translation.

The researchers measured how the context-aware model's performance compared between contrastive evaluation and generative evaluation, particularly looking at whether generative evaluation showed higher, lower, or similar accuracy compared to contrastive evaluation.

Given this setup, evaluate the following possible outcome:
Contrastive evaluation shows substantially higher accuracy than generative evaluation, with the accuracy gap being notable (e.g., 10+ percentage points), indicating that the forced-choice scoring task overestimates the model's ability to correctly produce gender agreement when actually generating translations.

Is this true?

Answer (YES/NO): YES